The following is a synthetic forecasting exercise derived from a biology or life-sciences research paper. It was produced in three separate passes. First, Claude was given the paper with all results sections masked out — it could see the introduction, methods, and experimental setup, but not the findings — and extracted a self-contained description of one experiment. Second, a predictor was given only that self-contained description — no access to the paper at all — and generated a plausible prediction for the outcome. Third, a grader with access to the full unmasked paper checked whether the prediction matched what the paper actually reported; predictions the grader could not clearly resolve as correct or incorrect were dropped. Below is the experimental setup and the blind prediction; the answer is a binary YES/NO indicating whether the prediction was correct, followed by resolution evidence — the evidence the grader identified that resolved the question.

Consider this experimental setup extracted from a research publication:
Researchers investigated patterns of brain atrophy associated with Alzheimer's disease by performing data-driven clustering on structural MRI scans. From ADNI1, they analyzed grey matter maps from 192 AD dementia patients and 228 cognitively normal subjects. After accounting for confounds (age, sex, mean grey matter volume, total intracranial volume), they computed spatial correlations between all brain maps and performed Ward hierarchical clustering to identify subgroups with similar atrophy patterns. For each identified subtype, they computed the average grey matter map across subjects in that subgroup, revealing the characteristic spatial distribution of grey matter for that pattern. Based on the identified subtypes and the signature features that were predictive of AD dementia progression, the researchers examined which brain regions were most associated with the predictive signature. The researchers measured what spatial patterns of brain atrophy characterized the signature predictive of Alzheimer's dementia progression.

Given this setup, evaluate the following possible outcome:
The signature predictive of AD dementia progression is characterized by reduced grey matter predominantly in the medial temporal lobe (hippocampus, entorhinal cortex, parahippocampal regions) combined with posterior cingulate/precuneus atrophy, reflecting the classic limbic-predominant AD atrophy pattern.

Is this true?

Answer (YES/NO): NO